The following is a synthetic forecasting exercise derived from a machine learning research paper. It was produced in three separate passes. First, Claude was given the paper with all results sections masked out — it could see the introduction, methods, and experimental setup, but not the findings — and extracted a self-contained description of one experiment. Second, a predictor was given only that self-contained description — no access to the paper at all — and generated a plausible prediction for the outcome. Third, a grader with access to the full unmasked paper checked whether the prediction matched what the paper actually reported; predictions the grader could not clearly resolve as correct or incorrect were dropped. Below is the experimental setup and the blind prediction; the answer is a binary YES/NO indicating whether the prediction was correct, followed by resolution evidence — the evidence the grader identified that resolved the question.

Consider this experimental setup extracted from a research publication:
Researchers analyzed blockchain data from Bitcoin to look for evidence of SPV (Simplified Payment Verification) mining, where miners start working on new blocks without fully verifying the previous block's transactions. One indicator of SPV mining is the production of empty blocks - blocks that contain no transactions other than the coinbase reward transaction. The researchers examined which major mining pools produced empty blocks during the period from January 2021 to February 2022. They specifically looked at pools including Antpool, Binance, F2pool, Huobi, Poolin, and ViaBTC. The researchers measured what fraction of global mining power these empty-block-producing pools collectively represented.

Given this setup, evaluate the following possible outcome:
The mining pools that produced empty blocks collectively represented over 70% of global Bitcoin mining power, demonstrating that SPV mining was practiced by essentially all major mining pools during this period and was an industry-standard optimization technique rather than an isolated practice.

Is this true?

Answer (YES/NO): NO